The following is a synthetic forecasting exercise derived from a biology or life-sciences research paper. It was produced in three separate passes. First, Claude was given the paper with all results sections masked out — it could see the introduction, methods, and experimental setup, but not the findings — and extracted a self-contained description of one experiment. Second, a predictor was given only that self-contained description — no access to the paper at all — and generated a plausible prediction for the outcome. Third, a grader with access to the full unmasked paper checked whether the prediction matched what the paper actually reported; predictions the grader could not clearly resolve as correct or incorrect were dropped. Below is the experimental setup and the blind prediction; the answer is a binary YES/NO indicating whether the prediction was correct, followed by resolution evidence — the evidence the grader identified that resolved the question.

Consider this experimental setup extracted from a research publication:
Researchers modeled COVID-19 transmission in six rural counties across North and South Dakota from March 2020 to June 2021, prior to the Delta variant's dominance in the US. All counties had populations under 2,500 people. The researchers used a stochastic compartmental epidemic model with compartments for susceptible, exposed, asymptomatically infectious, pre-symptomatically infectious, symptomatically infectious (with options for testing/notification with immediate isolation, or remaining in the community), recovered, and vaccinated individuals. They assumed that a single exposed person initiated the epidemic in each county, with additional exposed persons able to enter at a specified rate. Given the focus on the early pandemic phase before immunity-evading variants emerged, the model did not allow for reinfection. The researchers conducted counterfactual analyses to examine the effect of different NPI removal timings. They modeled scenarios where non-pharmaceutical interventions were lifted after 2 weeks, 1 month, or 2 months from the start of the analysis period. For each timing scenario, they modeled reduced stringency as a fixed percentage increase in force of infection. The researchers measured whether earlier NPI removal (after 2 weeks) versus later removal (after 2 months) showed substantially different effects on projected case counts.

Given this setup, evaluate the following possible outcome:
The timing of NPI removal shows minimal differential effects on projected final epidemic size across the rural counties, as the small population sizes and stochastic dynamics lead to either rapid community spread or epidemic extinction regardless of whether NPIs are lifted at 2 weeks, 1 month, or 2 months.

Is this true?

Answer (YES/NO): NO